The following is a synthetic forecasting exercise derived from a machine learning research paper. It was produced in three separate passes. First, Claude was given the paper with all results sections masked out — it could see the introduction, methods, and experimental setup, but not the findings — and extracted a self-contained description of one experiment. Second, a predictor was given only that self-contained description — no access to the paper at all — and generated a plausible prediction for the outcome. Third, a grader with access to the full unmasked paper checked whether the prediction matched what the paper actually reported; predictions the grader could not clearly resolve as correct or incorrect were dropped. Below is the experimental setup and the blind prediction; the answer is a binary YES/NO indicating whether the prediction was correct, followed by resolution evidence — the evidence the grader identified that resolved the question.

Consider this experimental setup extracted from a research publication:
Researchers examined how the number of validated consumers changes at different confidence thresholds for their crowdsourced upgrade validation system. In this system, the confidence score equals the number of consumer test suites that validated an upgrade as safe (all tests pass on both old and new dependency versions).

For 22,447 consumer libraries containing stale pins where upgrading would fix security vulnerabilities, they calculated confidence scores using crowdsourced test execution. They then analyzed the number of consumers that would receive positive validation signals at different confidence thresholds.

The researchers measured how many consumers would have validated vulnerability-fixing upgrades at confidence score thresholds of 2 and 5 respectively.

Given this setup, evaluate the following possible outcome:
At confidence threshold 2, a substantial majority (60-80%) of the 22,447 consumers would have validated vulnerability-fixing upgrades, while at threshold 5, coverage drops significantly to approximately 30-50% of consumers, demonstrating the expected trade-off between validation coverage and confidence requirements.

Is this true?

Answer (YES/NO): NO